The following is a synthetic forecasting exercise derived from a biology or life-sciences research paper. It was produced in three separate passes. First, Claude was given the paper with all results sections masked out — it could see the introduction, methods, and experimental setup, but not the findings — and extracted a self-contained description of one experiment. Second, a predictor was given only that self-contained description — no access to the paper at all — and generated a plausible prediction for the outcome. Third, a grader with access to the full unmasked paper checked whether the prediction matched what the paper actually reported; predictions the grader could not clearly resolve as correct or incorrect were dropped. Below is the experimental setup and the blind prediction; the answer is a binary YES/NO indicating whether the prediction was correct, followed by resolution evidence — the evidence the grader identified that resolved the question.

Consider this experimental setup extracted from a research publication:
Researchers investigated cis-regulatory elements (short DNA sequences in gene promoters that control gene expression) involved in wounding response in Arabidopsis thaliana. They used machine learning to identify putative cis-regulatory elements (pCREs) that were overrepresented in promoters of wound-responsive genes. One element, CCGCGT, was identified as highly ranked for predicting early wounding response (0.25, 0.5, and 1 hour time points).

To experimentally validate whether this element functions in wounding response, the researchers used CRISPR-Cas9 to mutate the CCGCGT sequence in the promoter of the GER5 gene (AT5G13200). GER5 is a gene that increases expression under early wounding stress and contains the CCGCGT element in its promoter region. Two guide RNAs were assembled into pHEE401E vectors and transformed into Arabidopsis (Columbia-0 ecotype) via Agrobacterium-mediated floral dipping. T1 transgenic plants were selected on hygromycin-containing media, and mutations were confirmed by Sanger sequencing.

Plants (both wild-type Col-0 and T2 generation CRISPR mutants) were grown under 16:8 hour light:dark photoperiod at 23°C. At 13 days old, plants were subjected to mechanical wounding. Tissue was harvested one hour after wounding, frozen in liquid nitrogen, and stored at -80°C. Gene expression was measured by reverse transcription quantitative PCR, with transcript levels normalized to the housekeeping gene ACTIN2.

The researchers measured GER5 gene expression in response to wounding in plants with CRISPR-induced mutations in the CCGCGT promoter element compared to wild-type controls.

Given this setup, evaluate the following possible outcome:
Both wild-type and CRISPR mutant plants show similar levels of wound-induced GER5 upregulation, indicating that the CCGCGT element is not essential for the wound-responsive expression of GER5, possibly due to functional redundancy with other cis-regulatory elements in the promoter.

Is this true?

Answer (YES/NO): NO